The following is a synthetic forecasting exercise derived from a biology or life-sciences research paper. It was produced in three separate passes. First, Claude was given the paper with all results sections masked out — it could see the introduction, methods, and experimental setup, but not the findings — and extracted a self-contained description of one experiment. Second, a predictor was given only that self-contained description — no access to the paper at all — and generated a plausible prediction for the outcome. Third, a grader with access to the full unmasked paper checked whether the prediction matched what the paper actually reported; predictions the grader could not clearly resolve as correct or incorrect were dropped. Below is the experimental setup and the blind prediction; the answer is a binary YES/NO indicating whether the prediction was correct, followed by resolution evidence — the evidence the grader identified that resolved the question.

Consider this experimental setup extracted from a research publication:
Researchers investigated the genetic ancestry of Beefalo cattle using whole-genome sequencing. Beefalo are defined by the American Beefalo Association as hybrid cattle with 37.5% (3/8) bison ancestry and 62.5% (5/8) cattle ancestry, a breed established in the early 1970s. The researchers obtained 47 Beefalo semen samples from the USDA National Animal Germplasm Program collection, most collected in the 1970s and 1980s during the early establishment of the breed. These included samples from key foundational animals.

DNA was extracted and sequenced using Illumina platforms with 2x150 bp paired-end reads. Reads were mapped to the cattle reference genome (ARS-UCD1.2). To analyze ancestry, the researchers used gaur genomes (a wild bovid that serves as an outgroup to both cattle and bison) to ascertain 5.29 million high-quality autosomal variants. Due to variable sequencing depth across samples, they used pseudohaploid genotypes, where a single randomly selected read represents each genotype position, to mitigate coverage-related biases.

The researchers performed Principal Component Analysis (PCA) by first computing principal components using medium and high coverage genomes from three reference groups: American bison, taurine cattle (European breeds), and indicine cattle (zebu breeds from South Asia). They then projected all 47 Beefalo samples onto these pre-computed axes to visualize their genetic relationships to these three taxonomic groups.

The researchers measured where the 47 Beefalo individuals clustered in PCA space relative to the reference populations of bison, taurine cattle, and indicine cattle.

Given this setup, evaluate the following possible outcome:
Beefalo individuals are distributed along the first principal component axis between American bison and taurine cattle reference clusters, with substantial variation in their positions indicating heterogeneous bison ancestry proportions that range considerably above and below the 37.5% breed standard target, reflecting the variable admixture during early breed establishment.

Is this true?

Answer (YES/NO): NO